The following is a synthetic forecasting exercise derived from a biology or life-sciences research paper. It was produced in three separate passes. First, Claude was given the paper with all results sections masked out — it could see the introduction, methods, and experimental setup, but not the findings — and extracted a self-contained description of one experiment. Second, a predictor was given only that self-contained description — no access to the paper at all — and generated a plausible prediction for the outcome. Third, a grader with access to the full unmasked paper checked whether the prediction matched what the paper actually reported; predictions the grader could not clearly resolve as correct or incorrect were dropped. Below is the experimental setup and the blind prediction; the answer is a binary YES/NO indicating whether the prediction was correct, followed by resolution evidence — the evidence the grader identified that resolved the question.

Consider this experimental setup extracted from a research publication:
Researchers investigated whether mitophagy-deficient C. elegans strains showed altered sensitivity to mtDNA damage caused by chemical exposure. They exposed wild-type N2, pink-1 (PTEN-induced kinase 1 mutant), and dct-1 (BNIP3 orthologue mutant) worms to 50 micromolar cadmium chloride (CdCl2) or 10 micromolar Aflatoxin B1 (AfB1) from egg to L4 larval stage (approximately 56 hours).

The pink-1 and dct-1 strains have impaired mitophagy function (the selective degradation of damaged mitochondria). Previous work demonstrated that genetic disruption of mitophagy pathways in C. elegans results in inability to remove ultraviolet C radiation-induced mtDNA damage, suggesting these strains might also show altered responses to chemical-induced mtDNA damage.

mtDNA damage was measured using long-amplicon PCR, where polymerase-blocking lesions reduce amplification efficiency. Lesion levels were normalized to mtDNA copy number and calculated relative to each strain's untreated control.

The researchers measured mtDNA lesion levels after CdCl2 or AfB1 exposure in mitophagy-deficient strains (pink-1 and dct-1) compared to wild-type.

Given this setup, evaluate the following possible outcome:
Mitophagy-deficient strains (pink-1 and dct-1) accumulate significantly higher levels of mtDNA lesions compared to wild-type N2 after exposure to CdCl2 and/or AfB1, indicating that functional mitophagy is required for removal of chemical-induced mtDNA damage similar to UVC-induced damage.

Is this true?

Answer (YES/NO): NO